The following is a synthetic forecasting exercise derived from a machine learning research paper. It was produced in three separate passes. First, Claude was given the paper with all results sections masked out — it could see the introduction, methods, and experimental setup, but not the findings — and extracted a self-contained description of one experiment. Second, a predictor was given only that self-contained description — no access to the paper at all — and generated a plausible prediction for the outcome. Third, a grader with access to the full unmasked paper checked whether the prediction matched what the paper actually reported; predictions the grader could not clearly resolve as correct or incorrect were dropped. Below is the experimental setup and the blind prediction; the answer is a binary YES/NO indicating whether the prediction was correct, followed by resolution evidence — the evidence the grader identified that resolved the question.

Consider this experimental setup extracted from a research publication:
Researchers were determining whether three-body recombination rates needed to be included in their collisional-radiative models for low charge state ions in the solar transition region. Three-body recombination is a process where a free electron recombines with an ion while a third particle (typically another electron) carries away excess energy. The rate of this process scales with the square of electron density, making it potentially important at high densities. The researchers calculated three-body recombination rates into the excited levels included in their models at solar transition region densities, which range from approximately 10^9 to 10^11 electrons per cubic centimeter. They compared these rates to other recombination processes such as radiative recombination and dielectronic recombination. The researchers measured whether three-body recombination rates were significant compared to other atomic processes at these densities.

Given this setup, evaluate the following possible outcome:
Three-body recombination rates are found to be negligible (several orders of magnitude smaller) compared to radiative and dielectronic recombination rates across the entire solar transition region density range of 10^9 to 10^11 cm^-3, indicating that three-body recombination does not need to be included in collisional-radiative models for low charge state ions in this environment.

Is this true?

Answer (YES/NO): YES